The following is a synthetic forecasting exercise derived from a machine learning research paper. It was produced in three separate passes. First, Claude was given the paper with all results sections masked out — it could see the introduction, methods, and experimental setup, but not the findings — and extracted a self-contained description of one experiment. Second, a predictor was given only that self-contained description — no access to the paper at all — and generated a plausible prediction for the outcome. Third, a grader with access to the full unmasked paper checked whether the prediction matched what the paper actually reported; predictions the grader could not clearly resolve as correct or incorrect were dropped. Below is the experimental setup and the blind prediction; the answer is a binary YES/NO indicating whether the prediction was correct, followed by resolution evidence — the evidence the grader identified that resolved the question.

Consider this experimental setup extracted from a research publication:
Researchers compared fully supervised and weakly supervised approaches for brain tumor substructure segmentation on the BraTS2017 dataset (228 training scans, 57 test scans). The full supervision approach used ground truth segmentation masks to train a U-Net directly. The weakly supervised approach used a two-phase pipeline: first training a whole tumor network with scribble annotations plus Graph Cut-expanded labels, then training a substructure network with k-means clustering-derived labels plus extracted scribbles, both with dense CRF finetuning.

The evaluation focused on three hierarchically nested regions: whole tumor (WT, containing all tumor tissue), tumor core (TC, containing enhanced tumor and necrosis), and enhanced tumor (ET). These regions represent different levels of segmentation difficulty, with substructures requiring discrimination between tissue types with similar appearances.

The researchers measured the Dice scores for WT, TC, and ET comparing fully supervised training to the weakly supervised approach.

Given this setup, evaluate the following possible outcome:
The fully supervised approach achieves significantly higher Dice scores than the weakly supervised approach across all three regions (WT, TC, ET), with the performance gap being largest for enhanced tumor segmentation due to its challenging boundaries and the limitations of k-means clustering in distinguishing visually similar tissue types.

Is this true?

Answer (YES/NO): NO